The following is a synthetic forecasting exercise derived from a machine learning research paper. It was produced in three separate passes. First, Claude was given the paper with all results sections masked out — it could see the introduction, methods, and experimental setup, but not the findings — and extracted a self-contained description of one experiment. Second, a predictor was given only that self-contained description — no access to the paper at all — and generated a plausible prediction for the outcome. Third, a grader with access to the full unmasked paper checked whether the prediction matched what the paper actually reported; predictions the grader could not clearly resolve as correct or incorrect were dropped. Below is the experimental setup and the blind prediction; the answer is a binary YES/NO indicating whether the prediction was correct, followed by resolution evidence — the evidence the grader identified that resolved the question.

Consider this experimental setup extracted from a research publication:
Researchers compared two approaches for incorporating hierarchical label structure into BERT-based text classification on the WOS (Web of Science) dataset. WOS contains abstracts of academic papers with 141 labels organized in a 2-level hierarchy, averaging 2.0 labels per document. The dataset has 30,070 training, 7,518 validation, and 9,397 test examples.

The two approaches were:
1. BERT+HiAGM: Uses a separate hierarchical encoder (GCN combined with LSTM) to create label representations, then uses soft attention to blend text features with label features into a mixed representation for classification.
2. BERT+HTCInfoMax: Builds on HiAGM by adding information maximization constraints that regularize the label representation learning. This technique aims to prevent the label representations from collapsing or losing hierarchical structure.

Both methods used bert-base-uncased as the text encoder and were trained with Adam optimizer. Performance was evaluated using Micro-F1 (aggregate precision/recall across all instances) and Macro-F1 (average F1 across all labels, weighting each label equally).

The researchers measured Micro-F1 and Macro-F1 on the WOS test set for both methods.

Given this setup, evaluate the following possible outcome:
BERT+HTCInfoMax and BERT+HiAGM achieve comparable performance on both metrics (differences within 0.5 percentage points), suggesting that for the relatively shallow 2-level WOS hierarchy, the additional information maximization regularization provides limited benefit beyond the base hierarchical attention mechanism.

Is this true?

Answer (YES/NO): YES